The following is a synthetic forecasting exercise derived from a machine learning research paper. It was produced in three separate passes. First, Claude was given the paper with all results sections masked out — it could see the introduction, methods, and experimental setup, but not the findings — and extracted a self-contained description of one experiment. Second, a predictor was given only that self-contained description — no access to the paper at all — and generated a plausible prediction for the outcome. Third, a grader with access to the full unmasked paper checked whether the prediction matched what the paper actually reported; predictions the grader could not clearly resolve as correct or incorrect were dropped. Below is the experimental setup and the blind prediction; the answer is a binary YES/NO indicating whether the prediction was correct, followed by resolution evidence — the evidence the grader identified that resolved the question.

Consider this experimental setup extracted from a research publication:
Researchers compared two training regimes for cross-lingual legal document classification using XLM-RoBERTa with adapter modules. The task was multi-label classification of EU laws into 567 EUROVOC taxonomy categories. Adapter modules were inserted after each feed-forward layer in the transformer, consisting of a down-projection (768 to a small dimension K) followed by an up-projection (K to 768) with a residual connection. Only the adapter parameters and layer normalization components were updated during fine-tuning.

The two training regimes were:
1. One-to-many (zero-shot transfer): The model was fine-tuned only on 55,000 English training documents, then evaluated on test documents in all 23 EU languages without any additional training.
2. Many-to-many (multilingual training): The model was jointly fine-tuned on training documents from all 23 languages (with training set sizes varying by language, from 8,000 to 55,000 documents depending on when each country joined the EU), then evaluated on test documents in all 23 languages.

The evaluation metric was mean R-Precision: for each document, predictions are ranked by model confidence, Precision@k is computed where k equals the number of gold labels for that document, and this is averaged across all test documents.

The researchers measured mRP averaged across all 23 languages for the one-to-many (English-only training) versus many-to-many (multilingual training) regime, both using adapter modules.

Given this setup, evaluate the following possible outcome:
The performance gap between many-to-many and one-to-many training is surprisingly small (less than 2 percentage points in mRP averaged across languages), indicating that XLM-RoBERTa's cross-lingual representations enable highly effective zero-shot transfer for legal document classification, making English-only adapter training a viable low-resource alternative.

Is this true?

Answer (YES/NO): NO